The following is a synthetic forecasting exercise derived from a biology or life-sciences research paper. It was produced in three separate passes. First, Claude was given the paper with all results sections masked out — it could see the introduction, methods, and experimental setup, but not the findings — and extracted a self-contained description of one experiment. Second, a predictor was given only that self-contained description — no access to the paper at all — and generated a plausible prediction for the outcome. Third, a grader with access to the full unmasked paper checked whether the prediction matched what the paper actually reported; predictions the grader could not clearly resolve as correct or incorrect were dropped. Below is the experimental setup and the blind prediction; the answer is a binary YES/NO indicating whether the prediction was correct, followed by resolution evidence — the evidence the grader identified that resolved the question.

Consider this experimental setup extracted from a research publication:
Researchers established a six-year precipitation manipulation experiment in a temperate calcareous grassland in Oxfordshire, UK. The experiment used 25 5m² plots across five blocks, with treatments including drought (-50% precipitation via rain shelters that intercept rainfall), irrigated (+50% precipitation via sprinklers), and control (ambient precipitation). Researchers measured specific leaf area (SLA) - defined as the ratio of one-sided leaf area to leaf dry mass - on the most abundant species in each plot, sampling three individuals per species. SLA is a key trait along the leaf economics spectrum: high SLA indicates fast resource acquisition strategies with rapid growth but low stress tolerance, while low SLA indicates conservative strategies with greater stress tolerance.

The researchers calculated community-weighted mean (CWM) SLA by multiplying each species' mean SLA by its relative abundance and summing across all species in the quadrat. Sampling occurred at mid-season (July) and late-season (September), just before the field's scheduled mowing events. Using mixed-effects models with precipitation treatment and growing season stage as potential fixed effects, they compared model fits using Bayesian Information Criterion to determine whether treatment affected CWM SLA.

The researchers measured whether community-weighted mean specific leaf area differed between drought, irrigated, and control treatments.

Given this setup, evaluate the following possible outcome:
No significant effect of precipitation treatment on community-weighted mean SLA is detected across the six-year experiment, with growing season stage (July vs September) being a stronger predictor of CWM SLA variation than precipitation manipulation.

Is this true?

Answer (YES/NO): NO